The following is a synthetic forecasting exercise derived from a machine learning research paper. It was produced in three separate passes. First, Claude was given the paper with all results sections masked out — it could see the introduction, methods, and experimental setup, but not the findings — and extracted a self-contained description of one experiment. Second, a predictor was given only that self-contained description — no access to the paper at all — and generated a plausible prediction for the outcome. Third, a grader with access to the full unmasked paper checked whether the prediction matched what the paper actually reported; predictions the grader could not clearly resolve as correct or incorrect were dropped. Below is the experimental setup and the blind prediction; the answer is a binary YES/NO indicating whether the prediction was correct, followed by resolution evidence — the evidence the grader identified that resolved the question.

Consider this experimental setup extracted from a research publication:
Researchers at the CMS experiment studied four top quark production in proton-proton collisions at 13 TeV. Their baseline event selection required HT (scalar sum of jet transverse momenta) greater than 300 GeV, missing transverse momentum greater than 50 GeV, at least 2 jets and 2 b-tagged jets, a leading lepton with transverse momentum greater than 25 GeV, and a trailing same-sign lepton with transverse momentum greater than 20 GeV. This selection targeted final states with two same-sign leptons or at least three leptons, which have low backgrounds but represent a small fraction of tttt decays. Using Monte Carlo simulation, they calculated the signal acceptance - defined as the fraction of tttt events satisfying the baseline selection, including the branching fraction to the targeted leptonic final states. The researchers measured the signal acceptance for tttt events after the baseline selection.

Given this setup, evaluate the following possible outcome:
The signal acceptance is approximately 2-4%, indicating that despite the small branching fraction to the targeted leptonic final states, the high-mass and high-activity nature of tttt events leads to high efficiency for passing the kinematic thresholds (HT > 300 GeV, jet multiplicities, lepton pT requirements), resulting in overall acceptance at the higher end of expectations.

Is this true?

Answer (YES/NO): NO